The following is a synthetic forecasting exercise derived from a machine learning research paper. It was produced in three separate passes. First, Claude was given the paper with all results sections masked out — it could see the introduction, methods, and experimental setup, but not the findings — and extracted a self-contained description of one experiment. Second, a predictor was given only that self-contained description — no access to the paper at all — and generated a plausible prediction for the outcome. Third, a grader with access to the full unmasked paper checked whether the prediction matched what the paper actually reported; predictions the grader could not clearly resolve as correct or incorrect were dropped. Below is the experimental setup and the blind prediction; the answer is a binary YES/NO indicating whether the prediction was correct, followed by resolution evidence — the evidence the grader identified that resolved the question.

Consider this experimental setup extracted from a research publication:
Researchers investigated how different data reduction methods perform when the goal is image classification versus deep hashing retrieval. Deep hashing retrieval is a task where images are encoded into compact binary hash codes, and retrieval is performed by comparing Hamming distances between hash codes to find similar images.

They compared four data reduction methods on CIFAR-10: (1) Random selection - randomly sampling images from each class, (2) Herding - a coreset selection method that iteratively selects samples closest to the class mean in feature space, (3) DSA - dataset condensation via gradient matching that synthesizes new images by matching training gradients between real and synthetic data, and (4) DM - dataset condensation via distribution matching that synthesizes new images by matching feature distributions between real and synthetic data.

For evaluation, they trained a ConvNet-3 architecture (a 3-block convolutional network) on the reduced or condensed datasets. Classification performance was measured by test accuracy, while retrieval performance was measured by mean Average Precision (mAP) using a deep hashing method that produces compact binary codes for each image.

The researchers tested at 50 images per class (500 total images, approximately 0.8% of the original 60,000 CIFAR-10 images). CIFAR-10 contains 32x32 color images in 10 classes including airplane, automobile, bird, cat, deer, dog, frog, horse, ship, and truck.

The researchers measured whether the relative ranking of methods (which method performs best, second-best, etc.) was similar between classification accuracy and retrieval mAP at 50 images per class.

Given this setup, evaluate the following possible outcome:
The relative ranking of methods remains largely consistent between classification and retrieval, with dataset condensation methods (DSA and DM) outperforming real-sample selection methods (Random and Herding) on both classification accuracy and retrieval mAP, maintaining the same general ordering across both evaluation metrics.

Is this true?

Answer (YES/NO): NO